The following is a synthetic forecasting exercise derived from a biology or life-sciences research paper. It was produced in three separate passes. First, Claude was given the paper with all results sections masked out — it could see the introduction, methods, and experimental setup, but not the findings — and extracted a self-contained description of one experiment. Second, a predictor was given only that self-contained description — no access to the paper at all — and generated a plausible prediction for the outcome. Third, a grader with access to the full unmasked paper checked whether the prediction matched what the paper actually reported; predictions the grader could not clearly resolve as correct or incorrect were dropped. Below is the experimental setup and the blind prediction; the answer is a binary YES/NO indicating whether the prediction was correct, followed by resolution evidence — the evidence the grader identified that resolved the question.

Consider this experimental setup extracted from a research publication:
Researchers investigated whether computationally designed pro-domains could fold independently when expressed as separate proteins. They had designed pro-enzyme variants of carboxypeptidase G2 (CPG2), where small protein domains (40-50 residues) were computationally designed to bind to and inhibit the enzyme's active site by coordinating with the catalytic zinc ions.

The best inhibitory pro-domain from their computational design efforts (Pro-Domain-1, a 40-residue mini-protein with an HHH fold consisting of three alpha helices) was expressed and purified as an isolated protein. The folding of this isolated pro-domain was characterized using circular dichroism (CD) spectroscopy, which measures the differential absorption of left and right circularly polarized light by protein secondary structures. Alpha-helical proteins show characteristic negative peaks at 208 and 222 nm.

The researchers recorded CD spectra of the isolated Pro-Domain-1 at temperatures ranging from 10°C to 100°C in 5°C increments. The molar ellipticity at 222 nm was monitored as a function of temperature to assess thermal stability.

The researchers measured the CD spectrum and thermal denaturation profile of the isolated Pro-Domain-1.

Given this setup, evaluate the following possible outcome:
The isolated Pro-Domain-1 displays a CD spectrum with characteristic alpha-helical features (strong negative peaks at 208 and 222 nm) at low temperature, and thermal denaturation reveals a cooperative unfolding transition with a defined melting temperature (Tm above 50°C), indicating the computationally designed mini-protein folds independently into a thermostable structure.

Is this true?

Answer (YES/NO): NO